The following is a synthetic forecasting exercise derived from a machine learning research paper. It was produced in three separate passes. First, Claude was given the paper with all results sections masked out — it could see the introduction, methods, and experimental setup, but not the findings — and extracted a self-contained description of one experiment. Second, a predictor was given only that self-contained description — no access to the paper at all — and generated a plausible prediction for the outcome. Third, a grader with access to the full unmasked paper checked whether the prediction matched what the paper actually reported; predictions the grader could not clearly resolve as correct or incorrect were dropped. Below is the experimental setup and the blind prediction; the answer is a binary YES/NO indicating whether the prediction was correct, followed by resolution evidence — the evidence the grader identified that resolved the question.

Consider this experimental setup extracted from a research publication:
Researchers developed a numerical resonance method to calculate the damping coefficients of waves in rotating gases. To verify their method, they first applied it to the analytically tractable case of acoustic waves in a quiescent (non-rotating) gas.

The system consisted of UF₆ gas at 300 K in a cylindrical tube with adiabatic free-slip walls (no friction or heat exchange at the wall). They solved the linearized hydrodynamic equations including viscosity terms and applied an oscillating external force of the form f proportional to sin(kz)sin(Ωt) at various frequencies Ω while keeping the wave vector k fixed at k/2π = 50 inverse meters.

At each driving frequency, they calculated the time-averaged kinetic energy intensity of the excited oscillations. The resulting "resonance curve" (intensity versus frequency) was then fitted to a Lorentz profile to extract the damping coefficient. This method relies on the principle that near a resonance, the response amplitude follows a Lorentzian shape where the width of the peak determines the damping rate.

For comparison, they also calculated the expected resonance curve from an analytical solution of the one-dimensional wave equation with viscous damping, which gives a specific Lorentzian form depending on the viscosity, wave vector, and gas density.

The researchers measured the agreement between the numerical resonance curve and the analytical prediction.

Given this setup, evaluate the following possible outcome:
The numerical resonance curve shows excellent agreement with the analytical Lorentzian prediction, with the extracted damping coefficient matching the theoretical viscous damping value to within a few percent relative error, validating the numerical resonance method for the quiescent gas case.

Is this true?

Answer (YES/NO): YES